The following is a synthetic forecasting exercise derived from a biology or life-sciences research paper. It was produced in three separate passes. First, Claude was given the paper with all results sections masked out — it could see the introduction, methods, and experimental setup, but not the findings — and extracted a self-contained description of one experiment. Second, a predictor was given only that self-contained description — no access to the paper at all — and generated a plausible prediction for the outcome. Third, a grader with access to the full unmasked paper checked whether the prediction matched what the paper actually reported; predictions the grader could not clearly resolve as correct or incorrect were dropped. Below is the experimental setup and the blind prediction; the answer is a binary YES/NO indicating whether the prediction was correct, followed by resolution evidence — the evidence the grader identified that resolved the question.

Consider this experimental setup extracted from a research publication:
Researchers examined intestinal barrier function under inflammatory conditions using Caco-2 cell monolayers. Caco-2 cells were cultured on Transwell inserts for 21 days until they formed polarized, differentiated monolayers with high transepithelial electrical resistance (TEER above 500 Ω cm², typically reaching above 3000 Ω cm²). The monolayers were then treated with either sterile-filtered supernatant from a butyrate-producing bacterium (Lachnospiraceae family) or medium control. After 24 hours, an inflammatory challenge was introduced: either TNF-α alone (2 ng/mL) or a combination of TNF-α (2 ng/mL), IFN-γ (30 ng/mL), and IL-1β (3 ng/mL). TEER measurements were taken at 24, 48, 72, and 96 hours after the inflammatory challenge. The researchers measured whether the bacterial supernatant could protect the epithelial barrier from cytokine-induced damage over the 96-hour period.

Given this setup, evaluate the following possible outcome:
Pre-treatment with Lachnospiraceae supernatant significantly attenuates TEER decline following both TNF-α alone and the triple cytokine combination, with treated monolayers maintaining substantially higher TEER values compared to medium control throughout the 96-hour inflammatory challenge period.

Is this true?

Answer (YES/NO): NO